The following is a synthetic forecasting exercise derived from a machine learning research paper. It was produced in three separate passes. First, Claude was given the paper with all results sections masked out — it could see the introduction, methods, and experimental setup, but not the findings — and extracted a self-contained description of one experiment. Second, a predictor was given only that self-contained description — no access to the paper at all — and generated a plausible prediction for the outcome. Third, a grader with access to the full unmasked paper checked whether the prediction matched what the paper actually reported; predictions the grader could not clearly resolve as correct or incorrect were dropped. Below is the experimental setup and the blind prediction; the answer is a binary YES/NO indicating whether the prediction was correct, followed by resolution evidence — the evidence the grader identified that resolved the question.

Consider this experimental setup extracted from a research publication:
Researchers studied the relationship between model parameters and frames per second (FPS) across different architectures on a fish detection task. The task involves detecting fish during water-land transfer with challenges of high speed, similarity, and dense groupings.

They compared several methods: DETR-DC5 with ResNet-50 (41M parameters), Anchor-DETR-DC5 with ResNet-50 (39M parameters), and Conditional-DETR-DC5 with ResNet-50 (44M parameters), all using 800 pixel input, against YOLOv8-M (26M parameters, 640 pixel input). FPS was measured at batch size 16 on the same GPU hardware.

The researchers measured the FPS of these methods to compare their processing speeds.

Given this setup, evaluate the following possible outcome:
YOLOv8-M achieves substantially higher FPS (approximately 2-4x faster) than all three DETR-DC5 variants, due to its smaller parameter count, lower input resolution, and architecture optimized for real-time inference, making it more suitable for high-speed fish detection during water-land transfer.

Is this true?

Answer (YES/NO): NO